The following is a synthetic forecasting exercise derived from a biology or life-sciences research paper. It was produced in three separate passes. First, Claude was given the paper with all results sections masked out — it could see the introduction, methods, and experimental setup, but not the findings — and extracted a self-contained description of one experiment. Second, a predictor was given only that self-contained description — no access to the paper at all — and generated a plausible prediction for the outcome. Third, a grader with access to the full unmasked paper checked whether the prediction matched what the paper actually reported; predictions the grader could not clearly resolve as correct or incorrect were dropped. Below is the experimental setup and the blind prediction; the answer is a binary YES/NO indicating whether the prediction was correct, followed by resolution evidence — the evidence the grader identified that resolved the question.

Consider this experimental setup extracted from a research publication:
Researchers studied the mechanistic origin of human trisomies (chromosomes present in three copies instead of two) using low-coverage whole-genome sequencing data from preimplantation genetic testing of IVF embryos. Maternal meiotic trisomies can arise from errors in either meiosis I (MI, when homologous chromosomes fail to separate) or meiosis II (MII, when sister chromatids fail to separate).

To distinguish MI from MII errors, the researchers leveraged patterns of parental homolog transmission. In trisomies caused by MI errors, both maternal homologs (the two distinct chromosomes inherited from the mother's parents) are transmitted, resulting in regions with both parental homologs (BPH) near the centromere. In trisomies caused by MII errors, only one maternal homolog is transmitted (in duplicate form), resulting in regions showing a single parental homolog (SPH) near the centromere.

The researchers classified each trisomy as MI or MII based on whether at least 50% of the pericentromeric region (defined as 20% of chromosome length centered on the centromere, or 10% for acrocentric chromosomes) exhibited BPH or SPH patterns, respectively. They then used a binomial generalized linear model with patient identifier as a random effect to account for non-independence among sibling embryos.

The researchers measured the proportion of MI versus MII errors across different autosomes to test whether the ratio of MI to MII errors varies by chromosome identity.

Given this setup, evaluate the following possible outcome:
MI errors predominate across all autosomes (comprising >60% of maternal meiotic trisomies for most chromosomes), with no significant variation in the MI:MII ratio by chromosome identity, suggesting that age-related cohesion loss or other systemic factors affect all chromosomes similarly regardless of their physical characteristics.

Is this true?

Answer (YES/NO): NO